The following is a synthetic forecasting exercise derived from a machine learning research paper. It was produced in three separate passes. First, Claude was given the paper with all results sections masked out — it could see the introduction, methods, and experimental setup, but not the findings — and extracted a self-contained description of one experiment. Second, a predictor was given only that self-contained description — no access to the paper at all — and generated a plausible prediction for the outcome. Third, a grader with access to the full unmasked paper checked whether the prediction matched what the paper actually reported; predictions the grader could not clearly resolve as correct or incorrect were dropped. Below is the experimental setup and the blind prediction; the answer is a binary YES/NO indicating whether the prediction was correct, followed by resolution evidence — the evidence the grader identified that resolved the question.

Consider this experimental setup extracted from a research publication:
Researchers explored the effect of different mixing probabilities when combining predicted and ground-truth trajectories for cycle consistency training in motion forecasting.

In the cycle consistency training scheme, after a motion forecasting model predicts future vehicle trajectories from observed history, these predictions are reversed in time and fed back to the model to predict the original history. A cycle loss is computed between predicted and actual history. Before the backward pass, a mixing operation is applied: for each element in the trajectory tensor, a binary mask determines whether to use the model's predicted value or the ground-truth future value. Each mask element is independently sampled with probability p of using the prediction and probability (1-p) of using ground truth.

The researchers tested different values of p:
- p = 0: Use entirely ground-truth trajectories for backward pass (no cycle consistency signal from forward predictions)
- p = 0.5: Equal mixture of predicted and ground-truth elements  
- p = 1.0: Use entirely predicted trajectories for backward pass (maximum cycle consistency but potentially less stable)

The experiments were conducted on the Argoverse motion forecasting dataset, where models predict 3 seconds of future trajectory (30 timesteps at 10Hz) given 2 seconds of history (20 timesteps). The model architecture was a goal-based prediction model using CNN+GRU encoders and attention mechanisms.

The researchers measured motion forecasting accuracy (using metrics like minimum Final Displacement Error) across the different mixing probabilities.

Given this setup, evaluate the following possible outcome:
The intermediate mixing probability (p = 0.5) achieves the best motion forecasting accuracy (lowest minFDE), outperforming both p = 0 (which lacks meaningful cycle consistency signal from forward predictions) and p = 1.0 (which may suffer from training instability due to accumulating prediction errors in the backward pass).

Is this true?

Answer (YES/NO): YES